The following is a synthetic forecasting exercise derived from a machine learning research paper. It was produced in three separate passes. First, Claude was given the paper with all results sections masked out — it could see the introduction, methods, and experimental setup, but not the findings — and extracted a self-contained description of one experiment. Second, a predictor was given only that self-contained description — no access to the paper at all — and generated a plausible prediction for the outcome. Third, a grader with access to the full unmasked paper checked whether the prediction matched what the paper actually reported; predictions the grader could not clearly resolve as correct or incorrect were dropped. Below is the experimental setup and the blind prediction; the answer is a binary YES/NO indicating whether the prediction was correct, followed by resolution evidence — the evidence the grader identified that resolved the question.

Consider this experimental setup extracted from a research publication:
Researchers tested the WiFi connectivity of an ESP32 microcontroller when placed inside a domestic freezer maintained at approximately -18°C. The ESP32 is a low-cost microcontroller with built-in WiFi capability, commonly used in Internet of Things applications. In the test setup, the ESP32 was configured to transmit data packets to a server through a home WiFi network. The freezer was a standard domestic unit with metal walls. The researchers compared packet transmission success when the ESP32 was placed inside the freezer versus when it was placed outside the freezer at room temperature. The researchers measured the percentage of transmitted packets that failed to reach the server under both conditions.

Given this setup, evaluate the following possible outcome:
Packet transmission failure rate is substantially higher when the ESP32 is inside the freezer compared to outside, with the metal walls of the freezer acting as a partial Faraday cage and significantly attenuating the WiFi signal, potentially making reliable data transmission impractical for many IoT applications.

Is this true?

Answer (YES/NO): YES